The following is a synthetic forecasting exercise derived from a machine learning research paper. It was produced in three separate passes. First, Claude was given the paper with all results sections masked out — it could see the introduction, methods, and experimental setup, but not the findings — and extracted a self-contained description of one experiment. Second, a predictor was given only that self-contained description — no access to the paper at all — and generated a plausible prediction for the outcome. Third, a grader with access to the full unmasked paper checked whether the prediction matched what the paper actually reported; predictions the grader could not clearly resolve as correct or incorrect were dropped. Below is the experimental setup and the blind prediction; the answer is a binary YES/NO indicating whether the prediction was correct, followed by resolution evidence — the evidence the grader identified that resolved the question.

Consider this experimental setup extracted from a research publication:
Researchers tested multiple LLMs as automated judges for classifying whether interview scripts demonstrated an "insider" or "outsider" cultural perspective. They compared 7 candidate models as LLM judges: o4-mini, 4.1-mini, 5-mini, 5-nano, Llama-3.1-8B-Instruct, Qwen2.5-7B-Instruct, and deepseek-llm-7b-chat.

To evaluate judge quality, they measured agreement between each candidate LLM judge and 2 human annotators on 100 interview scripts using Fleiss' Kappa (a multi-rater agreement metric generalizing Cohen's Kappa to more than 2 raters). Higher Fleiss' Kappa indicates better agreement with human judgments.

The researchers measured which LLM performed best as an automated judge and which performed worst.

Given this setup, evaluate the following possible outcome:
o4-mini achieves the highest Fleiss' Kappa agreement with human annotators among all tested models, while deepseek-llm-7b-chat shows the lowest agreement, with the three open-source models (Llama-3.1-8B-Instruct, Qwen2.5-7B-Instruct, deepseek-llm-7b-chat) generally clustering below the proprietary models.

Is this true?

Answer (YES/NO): NO